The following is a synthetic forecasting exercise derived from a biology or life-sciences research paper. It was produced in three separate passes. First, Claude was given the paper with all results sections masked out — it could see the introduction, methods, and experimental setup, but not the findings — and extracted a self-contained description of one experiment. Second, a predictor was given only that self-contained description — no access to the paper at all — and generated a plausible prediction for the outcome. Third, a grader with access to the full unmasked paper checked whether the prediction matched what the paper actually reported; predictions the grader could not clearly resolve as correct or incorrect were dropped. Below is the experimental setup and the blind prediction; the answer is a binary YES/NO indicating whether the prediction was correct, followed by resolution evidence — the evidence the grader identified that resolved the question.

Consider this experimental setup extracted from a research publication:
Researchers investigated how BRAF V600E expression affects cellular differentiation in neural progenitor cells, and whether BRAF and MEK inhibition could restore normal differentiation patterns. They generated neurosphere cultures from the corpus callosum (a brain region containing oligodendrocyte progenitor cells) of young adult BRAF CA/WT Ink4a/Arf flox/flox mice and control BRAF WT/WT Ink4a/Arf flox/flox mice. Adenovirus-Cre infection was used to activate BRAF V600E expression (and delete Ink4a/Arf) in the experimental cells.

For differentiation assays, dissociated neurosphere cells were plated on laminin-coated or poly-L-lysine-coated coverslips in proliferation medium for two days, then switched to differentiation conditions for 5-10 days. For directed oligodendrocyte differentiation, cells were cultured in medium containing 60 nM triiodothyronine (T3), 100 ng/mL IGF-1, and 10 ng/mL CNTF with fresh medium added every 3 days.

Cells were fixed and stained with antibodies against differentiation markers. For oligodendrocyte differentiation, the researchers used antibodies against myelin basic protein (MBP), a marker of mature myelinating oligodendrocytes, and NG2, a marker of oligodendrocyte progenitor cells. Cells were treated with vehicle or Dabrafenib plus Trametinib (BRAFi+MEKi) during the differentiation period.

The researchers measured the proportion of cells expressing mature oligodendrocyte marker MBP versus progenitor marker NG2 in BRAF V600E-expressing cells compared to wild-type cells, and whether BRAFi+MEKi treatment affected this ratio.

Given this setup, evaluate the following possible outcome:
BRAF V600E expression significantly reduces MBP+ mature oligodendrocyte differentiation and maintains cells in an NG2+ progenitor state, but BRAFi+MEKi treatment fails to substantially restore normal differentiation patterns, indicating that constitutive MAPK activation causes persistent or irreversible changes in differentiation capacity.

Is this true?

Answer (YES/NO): NO